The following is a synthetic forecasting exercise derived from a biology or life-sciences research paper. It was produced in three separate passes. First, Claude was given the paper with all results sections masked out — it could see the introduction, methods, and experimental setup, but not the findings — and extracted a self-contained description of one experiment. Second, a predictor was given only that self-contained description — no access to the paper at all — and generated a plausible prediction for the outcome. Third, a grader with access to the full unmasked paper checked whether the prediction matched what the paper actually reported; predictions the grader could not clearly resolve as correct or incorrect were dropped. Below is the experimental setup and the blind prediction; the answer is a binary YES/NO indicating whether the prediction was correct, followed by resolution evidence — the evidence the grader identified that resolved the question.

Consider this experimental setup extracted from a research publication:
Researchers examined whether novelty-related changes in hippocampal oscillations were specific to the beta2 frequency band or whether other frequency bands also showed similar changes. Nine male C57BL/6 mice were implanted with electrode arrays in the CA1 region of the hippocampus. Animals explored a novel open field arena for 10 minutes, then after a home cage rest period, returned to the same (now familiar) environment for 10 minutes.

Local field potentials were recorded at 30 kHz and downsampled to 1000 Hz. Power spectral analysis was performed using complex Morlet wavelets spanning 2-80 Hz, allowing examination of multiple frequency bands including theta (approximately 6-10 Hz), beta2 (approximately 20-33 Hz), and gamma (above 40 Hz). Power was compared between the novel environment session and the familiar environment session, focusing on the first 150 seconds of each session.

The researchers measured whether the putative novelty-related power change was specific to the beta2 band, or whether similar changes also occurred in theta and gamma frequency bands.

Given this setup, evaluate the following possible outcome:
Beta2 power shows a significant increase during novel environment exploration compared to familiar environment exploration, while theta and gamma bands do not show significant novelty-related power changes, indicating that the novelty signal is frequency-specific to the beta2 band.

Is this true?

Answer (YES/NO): YES